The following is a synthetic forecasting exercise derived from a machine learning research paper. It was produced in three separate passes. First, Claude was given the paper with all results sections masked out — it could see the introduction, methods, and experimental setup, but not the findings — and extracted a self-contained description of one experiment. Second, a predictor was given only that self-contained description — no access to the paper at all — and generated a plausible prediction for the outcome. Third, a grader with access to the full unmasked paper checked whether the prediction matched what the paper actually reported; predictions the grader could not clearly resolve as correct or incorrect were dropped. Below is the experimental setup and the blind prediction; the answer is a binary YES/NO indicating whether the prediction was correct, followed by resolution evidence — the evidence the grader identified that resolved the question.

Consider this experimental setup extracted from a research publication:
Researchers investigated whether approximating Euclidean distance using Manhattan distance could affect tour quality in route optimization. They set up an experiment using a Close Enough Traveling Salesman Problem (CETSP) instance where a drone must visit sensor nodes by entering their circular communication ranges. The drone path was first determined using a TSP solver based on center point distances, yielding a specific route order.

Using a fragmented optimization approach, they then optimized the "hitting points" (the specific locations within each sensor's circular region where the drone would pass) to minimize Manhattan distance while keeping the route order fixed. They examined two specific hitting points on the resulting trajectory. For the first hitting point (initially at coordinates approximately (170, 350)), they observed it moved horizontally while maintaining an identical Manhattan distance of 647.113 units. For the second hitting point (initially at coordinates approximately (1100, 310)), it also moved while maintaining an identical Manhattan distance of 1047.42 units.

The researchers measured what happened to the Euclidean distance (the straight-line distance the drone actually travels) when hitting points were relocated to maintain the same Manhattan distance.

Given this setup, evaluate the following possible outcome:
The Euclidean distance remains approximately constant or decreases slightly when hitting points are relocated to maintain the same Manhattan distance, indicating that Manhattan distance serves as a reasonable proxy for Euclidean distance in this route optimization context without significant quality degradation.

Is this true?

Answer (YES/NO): NO